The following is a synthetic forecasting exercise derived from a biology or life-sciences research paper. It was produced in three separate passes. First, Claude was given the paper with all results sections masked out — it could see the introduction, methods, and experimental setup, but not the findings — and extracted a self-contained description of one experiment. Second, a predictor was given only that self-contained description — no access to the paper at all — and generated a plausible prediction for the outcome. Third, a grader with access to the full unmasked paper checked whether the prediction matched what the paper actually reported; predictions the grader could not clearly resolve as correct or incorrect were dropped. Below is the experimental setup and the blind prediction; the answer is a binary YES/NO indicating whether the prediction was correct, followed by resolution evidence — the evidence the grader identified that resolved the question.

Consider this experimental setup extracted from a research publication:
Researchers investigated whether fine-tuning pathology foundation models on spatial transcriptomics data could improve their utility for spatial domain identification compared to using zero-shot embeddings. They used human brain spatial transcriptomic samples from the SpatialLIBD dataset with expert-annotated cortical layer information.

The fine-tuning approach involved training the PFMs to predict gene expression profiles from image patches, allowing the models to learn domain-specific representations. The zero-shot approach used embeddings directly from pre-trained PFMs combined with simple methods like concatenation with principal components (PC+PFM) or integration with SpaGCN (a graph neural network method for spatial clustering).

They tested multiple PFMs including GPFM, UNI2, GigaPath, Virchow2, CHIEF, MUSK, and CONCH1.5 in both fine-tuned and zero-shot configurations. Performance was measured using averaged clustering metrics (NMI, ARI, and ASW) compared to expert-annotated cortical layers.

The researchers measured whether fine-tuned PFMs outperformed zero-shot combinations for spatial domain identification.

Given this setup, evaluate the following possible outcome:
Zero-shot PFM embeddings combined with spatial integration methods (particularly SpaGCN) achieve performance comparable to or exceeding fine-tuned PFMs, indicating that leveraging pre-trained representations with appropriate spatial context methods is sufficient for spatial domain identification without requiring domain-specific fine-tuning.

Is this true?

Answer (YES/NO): YES